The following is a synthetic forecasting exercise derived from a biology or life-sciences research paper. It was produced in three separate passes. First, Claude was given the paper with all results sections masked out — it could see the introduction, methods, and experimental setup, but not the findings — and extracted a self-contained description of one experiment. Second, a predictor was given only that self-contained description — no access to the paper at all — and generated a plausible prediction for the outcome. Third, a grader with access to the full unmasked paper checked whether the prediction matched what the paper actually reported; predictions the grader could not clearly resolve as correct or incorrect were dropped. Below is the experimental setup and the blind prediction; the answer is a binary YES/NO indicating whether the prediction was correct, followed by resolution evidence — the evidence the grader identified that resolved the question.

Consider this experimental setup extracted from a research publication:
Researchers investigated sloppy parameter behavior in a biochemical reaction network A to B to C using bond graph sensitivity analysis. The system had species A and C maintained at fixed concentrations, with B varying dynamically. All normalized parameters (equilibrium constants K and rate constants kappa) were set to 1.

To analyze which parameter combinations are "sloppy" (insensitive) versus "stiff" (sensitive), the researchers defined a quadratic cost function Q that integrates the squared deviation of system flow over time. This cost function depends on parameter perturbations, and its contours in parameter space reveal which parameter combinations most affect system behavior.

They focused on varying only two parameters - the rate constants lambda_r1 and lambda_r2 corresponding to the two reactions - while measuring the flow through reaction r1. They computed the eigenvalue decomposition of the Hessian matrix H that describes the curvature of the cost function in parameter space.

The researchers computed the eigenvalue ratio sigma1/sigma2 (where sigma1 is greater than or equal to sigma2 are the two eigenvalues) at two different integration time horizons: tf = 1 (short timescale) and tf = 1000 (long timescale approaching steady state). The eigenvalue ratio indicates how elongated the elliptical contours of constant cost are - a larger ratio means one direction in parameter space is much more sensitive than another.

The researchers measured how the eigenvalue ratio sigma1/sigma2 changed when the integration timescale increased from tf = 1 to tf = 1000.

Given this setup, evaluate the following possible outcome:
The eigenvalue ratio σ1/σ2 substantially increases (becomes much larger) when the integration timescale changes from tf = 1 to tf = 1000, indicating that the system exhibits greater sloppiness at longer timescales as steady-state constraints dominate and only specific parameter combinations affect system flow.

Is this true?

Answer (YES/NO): YES